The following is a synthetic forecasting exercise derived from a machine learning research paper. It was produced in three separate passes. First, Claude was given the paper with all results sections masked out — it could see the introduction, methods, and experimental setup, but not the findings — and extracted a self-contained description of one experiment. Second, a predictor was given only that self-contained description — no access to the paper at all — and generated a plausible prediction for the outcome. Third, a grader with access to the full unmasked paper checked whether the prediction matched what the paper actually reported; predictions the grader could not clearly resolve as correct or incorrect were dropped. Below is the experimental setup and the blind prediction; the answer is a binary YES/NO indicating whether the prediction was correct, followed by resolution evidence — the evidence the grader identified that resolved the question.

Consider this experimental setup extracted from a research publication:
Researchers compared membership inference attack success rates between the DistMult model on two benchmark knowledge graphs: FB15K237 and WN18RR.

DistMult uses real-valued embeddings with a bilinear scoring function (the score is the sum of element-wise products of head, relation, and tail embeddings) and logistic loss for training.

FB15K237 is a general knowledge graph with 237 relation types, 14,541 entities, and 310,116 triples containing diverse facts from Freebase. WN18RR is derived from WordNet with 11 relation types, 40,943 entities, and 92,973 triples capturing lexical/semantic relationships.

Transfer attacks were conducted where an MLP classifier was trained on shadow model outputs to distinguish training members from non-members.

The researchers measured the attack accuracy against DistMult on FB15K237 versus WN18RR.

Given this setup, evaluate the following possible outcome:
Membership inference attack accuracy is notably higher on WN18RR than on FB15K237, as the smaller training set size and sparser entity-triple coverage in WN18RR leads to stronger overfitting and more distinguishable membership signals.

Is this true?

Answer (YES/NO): YES